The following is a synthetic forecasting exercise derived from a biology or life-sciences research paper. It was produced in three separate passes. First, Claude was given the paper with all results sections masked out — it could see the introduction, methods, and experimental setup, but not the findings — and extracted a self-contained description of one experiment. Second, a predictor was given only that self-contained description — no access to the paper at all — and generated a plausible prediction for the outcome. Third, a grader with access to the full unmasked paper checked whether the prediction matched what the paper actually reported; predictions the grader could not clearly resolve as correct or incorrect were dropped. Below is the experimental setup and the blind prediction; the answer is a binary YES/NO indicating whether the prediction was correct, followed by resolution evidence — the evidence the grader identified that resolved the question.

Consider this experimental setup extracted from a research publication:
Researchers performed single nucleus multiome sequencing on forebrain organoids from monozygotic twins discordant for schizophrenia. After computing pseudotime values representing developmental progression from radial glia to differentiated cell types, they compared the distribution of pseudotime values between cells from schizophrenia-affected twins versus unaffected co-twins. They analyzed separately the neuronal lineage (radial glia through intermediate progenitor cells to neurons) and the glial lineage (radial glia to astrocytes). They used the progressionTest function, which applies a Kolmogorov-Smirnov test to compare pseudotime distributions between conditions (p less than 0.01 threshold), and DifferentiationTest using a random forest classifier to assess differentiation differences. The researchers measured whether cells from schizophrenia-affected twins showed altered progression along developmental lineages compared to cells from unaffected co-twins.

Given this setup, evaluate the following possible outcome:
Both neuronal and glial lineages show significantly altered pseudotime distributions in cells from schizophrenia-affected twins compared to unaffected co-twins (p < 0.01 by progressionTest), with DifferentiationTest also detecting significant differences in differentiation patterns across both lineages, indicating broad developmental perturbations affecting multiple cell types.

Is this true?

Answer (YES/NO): YES